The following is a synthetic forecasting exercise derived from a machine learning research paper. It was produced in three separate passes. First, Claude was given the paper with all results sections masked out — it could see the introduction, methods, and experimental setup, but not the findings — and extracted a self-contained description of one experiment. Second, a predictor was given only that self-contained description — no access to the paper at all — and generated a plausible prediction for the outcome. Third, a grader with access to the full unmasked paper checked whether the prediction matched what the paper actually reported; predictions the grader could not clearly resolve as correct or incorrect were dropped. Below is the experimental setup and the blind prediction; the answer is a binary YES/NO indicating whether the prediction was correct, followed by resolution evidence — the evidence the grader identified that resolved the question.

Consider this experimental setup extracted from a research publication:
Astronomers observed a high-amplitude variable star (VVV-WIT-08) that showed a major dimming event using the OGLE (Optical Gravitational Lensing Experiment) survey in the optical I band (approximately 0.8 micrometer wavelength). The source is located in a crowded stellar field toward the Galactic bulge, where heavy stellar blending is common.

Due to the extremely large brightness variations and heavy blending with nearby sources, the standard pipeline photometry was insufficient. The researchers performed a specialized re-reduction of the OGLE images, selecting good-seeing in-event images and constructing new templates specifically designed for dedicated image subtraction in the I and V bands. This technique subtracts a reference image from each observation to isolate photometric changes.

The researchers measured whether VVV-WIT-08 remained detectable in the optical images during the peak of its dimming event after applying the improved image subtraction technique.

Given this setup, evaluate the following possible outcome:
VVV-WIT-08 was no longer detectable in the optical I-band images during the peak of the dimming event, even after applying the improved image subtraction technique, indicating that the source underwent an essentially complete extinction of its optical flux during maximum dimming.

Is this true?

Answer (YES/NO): NO